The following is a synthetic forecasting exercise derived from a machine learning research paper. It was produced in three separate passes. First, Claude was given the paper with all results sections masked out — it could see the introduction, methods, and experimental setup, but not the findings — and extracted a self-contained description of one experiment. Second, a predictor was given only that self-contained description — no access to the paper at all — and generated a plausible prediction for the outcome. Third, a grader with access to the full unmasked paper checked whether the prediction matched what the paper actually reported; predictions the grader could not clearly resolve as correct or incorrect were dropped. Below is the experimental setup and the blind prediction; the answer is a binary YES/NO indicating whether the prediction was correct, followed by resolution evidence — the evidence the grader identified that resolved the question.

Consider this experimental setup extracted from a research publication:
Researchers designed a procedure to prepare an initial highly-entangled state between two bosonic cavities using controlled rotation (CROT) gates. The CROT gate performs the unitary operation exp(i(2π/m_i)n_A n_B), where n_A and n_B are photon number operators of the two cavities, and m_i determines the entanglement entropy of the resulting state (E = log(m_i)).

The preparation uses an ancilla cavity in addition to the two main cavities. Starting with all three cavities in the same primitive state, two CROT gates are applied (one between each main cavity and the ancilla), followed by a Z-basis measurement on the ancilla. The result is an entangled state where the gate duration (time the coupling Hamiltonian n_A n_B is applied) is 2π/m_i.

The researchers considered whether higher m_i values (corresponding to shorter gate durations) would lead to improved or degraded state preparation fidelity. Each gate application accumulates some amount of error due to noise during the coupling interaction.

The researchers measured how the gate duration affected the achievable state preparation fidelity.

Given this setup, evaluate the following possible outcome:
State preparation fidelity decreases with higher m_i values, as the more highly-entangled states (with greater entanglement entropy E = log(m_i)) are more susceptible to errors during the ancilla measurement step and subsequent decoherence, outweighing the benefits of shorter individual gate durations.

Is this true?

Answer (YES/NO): NO